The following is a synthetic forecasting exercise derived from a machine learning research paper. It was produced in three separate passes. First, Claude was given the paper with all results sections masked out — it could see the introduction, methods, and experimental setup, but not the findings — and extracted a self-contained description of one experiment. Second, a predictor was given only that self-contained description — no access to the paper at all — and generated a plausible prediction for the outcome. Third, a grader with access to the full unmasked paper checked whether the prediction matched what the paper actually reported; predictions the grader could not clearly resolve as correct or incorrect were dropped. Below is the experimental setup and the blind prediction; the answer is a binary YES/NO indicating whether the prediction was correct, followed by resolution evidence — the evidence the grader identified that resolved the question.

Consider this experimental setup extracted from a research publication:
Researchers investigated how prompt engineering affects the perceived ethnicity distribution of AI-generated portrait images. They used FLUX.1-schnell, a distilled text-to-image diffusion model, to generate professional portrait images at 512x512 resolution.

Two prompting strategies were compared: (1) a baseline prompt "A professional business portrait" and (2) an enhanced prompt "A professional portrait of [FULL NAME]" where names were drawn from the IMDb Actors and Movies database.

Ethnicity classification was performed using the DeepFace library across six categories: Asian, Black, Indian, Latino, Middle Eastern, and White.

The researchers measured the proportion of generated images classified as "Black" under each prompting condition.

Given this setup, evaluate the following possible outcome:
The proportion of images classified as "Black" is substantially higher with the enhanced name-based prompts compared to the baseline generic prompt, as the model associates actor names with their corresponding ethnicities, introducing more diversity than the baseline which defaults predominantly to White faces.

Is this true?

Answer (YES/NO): YES